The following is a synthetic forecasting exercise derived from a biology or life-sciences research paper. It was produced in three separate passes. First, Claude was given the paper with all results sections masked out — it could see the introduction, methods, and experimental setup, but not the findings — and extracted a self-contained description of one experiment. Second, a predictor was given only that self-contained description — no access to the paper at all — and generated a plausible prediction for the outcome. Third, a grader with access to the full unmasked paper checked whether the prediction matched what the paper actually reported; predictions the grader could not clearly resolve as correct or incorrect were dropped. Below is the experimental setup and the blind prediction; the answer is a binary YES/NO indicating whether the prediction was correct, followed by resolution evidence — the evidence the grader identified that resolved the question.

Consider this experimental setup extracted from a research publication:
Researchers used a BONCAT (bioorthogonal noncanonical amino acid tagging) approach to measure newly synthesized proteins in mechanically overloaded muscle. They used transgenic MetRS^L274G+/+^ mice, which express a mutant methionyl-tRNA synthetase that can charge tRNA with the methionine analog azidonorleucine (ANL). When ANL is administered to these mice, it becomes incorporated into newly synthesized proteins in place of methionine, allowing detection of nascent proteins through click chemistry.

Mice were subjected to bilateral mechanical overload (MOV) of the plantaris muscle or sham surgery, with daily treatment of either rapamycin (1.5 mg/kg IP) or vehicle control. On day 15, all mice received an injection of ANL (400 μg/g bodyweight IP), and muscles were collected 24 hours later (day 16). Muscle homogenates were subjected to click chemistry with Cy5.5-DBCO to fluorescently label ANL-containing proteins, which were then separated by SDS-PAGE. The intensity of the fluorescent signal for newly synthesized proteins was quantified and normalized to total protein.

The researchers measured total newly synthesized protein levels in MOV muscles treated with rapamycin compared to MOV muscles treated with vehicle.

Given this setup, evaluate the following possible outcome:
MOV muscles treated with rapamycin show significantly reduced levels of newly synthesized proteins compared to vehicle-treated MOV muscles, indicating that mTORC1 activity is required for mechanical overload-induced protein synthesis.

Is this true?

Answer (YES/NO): NO